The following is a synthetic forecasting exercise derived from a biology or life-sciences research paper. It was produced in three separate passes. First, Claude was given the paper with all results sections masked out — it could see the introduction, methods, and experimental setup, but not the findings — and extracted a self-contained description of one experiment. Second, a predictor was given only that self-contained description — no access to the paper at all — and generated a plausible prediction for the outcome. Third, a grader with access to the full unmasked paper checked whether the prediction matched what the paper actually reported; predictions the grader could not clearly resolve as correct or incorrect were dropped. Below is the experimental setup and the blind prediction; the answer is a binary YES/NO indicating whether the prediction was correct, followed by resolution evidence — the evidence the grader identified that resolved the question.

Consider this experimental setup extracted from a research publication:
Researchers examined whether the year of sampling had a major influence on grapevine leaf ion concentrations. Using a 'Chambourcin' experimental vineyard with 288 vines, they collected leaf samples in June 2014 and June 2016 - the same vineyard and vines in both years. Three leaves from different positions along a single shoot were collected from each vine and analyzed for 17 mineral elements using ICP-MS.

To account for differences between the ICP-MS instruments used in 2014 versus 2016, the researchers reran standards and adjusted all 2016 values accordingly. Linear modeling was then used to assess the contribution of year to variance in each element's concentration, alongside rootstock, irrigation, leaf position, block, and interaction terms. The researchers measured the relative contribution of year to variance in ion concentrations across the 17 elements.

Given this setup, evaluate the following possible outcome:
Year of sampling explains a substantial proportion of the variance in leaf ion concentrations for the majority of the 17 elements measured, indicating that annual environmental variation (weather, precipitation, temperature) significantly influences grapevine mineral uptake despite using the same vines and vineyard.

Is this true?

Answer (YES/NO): NO